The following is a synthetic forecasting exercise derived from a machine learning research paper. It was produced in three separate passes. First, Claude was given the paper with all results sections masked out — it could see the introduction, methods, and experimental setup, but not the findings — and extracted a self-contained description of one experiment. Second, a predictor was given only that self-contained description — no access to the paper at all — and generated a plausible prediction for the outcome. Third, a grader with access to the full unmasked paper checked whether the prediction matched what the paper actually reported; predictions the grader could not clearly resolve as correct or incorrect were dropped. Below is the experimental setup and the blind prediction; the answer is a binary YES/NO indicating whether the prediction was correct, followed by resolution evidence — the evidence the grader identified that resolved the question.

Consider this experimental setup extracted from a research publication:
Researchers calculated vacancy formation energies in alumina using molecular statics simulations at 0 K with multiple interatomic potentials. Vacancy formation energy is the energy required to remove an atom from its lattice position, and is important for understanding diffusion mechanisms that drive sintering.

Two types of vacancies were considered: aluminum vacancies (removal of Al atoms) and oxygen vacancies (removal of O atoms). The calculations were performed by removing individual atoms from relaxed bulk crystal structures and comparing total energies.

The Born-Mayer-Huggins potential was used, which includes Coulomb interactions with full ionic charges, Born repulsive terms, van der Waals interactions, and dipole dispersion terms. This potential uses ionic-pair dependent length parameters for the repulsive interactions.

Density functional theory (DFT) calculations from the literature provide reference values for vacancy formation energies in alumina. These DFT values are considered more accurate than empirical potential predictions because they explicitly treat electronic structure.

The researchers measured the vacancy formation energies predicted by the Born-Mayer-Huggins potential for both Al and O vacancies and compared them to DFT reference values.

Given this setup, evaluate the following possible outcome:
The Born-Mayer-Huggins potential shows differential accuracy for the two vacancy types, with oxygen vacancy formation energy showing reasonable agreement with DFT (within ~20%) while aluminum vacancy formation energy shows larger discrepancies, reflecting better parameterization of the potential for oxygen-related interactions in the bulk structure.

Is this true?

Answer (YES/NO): YES